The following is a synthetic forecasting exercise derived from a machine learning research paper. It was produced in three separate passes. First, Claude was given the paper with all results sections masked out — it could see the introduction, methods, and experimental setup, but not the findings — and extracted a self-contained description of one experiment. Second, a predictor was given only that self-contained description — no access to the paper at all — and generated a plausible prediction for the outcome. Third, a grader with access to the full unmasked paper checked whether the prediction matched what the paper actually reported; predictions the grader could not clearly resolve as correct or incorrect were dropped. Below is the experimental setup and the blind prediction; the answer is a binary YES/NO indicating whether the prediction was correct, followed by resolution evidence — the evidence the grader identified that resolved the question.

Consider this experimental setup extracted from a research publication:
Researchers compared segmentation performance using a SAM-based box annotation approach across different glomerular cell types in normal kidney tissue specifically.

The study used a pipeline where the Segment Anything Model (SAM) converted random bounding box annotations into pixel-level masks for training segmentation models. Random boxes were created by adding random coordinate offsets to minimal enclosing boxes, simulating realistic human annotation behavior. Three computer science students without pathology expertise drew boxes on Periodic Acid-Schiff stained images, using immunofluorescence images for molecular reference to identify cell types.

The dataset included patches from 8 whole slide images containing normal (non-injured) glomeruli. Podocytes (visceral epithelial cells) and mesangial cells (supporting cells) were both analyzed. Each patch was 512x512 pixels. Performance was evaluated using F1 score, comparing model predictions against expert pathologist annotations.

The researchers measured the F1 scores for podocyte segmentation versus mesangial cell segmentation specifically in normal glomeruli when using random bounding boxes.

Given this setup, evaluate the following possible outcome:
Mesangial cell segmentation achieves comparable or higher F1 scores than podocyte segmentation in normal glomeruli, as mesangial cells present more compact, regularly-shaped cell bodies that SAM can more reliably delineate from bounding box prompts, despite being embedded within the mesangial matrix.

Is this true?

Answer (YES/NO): NO